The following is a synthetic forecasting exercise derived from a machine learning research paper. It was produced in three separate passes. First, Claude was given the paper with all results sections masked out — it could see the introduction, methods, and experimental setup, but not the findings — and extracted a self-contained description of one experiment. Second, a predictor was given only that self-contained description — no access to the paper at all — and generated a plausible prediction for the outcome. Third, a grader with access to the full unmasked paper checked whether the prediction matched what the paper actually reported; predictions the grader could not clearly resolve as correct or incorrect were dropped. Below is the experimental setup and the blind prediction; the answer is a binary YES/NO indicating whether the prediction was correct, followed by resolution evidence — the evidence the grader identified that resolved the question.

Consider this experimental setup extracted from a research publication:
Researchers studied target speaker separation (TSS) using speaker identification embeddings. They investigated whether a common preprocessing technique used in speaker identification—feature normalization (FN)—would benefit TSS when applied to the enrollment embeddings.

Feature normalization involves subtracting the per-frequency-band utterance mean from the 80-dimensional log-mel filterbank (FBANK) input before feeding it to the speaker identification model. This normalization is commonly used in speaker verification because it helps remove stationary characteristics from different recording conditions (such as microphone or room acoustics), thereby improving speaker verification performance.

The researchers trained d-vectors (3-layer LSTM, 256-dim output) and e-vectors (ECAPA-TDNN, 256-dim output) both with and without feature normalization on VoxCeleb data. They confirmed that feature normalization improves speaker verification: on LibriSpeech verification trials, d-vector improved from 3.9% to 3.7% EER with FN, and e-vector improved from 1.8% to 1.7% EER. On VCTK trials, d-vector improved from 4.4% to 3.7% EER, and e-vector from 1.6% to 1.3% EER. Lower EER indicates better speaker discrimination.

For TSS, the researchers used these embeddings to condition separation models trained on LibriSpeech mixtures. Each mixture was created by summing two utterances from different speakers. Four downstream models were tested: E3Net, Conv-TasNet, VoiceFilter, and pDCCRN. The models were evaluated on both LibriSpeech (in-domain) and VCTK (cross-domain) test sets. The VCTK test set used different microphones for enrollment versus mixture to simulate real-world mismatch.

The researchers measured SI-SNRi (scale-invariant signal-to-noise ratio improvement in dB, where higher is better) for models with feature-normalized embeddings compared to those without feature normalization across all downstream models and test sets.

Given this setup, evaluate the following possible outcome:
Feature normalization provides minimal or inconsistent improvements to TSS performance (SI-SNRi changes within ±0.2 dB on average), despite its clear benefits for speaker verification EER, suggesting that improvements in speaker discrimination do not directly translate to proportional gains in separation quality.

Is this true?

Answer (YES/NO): NO